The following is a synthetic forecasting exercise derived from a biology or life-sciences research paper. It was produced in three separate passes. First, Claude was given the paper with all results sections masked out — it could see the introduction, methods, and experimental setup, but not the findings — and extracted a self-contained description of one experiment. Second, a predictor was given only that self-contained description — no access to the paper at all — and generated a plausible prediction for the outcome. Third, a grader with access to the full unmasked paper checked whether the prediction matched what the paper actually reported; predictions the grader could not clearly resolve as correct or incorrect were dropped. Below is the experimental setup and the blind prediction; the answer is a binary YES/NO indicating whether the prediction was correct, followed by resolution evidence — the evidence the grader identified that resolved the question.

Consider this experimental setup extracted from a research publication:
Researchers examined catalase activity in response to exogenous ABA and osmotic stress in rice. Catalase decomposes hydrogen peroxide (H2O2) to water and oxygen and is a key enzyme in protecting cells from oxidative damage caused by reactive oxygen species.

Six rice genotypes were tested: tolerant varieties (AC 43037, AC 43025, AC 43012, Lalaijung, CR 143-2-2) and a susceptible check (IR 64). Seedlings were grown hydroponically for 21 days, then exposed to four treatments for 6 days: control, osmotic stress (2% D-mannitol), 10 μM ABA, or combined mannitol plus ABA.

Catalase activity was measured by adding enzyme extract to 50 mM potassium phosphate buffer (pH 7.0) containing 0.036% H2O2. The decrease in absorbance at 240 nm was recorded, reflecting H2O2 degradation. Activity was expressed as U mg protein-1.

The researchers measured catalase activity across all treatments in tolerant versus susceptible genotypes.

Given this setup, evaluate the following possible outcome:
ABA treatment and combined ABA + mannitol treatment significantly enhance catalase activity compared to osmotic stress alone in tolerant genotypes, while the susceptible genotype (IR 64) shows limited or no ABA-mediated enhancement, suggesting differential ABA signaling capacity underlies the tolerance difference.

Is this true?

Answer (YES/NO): NO